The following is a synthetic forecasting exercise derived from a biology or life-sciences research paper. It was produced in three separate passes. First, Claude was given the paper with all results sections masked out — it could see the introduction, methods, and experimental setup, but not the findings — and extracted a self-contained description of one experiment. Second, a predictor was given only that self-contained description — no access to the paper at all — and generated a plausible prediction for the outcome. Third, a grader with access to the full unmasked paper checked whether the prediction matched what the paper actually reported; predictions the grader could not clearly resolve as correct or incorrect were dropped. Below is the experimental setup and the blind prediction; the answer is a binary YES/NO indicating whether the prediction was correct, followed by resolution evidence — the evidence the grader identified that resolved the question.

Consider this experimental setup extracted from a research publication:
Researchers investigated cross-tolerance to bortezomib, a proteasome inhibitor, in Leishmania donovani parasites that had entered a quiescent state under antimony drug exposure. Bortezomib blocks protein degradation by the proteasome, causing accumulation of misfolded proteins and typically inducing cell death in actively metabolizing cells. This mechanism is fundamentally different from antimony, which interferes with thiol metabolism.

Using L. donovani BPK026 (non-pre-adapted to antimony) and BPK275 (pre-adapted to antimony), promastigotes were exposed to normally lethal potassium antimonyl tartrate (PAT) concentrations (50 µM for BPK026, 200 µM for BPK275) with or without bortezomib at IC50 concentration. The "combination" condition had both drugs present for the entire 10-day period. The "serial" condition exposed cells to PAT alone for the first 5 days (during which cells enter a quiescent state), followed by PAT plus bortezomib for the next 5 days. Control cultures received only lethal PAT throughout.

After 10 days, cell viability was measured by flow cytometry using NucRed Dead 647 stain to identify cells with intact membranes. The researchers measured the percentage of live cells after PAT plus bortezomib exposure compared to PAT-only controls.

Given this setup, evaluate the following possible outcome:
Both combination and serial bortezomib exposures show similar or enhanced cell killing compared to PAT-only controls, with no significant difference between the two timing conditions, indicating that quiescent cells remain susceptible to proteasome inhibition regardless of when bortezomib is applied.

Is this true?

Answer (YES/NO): NO